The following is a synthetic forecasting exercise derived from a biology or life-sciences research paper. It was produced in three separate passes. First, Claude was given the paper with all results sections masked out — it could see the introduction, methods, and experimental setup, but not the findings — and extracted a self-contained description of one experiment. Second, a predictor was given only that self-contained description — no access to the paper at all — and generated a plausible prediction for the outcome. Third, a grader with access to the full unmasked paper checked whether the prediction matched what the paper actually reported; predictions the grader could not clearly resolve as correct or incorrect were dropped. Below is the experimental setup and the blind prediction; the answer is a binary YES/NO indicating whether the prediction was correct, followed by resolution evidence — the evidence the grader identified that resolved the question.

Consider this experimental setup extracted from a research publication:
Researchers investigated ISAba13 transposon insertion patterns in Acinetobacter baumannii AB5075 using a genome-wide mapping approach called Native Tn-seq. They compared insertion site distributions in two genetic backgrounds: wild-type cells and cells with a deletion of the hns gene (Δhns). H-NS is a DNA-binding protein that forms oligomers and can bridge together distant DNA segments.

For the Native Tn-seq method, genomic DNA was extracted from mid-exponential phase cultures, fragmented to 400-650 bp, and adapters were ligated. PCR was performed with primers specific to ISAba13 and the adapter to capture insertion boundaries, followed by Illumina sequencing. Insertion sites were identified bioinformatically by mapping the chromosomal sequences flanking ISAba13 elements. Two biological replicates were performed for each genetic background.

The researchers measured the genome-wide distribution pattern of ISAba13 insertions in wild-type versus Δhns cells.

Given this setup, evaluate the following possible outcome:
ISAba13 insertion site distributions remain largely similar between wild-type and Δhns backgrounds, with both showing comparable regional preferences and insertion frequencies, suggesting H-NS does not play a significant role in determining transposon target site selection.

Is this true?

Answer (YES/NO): NO